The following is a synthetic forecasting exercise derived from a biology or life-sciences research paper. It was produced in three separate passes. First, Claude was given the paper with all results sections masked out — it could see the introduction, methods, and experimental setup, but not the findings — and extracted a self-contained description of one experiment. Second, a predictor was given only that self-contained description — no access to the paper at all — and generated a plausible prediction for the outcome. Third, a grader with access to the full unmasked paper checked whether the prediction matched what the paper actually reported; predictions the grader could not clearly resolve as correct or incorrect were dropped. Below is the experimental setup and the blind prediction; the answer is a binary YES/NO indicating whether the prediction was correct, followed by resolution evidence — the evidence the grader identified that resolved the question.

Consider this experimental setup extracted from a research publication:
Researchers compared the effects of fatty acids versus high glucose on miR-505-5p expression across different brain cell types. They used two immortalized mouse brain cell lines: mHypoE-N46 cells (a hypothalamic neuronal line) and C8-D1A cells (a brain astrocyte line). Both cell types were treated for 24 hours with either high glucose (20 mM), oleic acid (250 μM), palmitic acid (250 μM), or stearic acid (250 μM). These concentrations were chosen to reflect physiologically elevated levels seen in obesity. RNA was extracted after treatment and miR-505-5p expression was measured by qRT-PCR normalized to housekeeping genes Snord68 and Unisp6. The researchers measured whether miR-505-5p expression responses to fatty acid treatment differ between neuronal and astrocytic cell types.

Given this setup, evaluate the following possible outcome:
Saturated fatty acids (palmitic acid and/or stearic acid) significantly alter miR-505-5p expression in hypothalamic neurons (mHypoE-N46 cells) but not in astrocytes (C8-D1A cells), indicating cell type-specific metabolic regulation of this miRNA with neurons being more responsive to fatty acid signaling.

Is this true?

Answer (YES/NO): NO